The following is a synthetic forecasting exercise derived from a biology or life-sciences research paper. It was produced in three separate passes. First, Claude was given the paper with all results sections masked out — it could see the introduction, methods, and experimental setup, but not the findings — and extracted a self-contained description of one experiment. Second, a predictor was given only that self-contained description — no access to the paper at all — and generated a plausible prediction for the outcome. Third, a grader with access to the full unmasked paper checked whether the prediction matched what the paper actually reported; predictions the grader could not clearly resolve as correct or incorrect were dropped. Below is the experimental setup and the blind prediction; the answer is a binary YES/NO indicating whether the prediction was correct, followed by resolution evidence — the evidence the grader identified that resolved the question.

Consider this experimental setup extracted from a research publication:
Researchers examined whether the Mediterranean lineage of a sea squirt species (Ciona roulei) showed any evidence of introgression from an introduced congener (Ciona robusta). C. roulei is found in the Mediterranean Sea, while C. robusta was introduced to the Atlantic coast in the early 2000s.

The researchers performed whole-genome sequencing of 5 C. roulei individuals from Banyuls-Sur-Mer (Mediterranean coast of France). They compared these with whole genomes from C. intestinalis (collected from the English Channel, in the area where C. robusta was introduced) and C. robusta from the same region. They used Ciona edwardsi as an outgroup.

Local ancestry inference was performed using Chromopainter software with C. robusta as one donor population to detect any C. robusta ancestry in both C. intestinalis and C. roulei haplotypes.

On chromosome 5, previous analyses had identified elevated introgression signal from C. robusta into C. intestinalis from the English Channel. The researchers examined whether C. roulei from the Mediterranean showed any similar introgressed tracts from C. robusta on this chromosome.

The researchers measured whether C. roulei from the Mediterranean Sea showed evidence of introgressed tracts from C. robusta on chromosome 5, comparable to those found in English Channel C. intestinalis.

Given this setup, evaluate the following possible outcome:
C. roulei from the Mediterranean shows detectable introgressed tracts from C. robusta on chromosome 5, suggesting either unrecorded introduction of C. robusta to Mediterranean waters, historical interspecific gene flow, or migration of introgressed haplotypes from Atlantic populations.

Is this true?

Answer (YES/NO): NO